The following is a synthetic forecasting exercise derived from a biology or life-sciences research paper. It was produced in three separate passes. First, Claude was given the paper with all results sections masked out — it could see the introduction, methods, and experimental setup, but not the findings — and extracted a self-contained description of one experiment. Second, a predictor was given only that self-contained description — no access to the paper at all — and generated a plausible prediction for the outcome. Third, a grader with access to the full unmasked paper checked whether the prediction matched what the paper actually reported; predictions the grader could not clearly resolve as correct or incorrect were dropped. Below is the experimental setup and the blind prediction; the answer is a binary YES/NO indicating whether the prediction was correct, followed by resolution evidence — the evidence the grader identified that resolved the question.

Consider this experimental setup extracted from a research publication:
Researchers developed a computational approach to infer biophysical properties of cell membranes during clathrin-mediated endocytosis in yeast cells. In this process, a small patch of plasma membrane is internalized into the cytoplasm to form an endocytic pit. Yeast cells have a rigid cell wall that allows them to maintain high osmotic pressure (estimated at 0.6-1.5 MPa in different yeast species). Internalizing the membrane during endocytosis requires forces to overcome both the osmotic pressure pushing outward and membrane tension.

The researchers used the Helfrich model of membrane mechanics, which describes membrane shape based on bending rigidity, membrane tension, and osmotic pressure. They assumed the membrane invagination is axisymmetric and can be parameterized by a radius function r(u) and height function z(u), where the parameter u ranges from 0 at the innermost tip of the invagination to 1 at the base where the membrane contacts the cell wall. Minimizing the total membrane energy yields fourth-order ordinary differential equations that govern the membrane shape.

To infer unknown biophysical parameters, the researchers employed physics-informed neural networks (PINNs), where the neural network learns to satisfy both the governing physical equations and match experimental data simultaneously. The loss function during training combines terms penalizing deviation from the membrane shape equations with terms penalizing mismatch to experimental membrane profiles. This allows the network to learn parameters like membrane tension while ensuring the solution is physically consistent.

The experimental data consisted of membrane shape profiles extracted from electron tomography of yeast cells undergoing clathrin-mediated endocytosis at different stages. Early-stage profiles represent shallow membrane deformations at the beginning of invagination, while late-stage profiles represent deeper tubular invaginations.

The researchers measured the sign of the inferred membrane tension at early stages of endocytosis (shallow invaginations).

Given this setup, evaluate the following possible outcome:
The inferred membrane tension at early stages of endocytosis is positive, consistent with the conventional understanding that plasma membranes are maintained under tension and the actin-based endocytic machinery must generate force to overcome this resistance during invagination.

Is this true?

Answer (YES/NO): NO